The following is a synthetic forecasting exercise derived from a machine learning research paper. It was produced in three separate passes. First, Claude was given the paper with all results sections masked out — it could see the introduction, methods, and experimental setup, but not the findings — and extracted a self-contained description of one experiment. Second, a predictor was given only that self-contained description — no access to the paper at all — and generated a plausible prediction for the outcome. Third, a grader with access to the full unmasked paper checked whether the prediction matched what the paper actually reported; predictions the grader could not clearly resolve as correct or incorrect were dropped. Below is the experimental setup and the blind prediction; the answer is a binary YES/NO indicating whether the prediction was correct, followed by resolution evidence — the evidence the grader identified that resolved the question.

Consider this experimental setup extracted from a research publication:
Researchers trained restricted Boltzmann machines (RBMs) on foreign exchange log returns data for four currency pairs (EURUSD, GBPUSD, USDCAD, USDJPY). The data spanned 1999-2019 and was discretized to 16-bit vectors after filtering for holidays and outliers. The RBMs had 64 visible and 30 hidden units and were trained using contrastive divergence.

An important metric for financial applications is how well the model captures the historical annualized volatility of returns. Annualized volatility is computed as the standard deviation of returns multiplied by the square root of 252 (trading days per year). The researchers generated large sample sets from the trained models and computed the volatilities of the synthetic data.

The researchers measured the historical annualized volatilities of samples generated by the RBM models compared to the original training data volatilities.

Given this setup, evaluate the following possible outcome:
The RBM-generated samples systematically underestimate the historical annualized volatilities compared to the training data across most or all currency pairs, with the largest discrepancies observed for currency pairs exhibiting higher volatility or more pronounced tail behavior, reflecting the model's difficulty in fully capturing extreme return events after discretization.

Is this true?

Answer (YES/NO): NO